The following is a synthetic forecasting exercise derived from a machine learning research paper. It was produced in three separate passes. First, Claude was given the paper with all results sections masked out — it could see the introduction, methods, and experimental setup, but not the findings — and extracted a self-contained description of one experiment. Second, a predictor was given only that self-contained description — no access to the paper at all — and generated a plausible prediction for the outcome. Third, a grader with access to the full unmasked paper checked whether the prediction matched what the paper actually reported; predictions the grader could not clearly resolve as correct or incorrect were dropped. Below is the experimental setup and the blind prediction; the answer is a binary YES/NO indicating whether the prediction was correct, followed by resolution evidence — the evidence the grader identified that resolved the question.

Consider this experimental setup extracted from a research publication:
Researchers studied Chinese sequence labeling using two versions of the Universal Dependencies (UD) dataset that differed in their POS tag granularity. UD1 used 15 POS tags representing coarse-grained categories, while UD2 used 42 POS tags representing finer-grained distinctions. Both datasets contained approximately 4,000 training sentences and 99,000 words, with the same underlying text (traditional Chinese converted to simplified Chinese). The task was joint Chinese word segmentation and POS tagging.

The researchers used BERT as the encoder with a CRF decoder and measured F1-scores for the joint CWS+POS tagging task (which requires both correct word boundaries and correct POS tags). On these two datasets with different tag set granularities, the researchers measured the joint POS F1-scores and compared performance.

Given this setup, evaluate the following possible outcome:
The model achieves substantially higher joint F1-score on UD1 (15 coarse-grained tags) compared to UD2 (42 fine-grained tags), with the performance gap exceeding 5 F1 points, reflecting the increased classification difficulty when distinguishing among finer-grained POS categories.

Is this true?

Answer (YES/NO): NO